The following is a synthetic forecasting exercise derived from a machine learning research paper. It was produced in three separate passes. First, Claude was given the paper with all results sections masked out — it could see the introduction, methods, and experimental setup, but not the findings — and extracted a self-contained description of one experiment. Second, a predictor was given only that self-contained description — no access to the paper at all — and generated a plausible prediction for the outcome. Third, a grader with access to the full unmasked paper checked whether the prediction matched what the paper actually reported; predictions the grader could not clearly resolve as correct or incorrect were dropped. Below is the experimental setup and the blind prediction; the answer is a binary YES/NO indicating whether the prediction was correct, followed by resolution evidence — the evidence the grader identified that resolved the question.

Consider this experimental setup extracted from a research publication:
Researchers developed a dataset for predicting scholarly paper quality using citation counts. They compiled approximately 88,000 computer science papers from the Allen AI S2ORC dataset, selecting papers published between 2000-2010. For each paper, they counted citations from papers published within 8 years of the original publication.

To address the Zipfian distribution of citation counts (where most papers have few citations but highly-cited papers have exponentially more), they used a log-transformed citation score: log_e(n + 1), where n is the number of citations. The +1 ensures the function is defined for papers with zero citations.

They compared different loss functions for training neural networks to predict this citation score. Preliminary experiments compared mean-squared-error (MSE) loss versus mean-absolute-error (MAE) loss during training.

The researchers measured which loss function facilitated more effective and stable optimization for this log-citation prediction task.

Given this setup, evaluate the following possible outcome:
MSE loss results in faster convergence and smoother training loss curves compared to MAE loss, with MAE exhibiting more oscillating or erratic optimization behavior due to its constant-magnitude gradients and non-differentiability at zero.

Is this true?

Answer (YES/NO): NO